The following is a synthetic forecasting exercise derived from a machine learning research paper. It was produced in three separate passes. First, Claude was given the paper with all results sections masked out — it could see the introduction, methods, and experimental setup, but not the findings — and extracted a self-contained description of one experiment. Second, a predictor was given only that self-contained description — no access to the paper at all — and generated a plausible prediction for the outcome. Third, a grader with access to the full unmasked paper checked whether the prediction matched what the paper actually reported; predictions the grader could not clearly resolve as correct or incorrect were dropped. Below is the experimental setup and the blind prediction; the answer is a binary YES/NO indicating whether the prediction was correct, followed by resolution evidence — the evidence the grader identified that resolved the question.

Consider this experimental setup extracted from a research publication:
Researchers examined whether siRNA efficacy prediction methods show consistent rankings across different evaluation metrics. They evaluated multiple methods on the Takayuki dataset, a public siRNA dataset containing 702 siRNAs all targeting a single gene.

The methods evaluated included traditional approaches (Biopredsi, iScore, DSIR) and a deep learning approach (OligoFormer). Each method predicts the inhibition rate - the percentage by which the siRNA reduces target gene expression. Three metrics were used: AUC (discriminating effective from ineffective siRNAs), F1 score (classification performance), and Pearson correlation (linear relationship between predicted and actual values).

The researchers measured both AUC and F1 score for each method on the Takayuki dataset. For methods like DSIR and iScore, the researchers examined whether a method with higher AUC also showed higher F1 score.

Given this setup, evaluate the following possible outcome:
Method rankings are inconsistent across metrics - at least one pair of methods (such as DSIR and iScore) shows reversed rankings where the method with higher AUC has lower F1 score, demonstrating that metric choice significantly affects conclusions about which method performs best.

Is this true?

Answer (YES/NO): NO